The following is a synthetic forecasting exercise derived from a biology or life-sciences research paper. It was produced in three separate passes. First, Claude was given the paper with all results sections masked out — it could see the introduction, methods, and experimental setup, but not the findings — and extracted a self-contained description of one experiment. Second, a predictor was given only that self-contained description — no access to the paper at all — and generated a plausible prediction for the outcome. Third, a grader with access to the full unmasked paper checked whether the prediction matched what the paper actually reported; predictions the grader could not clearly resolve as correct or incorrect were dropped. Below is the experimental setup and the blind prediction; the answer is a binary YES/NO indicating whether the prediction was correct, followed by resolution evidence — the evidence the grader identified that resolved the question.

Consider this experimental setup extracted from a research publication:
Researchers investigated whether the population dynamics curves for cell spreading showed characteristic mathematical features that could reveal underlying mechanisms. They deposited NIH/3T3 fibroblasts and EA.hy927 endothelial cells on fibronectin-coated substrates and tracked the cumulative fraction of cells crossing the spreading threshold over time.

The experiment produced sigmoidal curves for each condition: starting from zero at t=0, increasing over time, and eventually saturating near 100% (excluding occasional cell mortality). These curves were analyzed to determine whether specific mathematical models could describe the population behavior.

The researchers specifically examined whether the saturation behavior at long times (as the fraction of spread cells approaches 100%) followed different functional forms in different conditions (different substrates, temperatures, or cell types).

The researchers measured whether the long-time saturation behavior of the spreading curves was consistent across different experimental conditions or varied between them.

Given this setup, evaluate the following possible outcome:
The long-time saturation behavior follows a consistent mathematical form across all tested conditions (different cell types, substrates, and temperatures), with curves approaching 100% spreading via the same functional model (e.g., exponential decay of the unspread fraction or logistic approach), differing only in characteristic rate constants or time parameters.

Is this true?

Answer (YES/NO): YES